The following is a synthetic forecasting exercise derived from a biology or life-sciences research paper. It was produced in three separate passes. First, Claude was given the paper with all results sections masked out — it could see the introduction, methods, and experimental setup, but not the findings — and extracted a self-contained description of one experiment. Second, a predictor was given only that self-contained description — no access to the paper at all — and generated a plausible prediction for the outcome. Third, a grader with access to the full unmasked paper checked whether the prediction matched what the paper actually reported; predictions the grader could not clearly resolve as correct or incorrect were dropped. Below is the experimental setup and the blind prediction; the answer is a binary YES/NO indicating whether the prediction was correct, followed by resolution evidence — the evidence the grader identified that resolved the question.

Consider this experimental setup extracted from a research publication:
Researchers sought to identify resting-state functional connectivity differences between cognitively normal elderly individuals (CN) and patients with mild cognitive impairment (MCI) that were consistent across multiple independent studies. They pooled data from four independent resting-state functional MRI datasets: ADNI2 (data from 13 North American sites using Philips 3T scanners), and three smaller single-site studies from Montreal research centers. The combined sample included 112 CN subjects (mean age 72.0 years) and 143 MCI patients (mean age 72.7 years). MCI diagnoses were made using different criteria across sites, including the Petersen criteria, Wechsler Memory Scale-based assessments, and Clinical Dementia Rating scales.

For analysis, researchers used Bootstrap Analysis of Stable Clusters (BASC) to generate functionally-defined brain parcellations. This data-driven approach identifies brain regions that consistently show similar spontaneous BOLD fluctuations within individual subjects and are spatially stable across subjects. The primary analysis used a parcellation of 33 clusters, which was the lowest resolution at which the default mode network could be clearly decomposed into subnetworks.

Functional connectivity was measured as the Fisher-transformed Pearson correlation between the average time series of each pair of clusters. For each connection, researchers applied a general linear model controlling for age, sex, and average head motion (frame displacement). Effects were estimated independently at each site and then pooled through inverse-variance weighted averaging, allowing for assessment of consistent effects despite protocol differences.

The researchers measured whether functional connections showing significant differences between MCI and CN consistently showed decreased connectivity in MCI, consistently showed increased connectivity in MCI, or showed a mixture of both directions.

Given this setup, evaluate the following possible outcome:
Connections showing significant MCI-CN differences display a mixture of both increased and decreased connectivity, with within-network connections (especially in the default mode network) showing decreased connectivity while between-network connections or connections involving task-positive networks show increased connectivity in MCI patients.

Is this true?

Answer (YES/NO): NO